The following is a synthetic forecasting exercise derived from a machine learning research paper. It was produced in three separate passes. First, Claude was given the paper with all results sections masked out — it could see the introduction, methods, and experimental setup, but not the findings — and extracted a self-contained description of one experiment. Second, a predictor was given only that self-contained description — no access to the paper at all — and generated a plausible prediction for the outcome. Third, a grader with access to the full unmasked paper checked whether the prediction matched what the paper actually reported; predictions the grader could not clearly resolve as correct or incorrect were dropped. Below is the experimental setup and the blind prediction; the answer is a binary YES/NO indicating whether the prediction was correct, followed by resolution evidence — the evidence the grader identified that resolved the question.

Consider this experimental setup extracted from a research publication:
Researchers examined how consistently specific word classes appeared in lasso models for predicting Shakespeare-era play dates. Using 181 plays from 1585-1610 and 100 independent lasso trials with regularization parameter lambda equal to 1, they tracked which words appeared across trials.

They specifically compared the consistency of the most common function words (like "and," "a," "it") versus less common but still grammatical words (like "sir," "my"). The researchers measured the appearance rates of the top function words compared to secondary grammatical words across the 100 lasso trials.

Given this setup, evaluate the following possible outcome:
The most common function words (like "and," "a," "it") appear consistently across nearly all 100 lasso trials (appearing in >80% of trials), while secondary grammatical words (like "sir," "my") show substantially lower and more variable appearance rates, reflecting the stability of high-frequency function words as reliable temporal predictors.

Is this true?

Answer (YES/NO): YES